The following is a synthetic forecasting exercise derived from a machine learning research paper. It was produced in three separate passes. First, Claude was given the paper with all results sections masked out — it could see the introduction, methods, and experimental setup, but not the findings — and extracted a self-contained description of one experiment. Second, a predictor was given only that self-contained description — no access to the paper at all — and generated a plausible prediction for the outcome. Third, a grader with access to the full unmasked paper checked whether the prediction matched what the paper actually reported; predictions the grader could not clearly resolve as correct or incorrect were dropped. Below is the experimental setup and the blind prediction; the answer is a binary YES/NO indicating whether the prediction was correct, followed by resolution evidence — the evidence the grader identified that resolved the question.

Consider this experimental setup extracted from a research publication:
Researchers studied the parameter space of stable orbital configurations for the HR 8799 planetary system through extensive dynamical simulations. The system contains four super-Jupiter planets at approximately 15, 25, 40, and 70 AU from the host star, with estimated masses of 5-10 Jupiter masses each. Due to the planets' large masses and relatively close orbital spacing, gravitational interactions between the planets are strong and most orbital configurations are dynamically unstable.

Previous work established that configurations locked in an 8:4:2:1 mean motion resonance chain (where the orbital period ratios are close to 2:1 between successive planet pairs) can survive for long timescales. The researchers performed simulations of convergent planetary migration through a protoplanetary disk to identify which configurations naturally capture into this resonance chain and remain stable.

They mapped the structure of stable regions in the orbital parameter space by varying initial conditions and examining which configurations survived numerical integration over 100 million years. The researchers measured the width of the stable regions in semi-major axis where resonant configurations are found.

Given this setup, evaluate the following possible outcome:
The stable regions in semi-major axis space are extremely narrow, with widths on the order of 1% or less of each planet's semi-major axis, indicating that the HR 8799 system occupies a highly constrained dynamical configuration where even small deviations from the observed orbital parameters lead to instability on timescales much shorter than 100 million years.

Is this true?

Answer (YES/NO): NO